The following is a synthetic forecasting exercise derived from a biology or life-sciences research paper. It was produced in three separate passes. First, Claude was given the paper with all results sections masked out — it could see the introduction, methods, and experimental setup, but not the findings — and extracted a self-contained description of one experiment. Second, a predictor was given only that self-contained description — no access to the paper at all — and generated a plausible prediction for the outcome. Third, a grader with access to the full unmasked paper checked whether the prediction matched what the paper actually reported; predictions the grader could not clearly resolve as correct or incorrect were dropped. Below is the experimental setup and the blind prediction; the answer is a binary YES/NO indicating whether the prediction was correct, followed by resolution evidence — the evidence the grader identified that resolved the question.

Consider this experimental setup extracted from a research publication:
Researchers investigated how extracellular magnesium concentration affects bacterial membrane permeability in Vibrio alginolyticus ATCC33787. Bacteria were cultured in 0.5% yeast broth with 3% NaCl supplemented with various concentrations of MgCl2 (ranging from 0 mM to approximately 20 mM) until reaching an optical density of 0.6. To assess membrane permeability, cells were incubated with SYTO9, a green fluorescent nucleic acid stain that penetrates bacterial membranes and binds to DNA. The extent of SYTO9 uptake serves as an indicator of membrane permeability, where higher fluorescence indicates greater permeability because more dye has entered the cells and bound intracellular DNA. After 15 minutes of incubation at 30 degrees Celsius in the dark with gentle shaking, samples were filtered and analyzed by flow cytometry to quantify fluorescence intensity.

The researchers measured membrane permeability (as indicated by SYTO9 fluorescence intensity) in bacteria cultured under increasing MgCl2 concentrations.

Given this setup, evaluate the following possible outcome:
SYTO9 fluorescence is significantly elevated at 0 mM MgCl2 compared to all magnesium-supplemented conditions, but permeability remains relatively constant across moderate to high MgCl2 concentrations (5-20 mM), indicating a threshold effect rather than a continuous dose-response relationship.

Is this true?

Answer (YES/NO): NO